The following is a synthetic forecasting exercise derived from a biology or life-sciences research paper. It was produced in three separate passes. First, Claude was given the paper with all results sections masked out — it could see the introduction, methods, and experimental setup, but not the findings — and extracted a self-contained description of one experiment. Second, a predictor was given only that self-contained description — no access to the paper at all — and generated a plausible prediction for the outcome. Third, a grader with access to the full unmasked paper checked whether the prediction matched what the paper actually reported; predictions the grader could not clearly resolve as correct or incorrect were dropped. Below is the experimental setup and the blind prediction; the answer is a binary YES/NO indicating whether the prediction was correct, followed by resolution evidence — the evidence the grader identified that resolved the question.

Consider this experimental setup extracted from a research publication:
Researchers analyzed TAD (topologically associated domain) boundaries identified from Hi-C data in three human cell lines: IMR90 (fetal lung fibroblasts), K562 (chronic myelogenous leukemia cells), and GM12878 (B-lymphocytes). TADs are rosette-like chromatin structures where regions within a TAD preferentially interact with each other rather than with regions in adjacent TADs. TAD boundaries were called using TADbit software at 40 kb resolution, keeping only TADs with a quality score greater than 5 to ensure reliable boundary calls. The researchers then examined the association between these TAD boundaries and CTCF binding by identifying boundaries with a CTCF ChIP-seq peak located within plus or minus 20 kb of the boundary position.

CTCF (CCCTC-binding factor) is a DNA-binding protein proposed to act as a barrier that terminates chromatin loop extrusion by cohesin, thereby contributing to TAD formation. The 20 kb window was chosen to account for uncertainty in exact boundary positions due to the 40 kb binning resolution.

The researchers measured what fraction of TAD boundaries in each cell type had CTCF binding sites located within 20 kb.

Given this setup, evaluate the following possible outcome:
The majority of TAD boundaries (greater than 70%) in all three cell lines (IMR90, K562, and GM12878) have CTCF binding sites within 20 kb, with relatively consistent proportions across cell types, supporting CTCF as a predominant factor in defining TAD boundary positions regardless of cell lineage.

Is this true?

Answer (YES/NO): NO